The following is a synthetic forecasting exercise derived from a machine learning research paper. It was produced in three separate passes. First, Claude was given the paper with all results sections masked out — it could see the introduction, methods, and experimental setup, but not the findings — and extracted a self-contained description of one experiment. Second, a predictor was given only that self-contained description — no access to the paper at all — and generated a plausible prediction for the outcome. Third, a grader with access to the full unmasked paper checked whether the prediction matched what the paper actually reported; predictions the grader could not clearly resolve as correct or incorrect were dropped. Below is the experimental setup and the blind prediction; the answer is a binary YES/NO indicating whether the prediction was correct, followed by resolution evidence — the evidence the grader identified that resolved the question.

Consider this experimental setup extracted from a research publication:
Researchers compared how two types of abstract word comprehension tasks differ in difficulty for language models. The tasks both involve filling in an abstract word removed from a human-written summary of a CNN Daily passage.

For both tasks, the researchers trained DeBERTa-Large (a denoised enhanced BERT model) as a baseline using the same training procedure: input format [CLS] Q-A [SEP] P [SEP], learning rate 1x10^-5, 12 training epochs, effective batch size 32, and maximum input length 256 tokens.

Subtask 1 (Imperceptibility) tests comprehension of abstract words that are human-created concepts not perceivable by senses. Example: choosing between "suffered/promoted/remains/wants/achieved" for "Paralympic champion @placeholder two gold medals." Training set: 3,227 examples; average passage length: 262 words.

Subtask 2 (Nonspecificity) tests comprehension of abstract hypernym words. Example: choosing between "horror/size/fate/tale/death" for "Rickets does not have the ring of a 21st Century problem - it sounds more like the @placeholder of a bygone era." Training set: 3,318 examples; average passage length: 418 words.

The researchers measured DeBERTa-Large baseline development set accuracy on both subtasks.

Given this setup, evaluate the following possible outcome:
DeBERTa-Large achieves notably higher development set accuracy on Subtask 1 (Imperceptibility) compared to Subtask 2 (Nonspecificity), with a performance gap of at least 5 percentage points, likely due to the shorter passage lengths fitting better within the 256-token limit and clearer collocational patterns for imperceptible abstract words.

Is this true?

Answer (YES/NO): NO